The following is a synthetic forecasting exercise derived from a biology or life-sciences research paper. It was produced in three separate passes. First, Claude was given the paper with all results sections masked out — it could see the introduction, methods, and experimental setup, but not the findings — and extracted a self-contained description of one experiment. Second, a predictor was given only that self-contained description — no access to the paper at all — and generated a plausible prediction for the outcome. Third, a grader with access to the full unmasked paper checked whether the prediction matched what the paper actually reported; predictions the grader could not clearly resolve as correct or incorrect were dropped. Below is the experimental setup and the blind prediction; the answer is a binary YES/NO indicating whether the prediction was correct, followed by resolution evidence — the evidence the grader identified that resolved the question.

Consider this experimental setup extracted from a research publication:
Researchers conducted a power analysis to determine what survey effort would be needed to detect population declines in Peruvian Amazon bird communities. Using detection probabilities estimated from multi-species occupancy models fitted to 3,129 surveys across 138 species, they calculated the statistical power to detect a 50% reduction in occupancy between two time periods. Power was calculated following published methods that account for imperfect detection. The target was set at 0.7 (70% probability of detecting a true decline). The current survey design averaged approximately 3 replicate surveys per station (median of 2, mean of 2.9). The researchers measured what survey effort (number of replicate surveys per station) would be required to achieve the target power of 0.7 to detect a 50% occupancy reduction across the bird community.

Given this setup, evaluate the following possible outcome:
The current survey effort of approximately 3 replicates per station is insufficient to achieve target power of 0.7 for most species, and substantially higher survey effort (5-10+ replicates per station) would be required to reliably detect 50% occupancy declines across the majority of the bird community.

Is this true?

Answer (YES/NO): NO